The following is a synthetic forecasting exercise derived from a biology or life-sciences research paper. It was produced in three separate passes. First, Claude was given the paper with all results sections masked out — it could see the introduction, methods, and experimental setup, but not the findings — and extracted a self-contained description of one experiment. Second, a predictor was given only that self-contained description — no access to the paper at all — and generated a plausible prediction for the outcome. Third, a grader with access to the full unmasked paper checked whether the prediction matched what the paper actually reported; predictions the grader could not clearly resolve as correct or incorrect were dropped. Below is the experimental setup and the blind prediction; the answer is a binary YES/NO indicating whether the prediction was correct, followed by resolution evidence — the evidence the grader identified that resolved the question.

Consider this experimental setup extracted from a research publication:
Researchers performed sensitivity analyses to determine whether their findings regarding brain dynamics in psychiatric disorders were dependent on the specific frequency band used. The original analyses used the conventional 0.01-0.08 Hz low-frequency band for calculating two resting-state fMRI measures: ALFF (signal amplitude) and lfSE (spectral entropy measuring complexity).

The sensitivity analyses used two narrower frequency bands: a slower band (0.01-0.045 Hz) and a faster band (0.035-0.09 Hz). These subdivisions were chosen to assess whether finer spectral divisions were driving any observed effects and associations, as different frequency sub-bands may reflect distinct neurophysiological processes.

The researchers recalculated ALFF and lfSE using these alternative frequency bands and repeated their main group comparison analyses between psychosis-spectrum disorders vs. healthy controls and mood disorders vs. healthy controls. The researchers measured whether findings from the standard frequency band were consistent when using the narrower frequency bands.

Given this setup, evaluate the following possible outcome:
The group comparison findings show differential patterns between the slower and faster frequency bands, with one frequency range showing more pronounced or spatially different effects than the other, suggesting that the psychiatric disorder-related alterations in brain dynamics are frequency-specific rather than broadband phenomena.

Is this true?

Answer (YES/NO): NO